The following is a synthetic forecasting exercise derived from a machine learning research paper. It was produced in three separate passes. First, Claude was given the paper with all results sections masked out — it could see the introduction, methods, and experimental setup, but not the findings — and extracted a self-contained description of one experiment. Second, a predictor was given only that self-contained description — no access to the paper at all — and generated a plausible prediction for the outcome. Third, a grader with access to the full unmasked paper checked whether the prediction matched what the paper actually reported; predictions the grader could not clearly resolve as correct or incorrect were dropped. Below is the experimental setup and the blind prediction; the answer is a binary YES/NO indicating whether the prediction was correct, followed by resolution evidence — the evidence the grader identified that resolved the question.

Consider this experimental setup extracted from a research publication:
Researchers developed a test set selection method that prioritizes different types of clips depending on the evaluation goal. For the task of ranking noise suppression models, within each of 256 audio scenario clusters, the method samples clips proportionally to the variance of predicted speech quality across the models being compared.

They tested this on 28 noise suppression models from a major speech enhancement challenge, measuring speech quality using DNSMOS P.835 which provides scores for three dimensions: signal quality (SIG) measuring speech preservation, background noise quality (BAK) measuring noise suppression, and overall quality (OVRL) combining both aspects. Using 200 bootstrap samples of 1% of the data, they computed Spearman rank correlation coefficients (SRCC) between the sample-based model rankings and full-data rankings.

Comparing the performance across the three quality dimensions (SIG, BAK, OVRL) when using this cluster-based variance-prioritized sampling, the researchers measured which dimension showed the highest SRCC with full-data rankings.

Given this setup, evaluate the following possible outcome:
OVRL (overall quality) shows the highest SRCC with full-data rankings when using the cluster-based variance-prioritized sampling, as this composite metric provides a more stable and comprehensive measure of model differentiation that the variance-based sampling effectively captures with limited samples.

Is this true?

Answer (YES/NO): NO